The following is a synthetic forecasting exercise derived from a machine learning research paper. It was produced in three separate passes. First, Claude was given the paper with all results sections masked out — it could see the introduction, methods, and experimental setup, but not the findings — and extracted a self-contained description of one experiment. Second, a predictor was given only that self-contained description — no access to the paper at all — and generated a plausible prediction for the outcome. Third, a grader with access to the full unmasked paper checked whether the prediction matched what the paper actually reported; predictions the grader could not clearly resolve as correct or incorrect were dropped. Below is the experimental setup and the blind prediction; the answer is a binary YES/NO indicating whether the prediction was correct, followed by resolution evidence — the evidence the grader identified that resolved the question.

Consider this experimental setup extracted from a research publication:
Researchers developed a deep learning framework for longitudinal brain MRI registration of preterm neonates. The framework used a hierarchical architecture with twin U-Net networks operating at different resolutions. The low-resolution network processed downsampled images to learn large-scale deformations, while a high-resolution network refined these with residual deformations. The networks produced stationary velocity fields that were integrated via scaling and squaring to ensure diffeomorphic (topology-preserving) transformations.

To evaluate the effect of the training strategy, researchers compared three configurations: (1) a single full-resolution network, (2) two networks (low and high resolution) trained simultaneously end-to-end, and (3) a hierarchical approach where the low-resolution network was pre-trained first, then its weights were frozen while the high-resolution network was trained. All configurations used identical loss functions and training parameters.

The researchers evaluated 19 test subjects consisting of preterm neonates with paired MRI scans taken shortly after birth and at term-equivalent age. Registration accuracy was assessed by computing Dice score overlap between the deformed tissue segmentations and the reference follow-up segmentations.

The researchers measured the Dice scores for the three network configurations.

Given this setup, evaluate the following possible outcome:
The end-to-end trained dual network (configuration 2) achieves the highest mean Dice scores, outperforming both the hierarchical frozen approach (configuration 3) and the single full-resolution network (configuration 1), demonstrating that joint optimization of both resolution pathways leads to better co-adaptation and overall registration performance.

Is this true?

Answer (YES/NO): NO